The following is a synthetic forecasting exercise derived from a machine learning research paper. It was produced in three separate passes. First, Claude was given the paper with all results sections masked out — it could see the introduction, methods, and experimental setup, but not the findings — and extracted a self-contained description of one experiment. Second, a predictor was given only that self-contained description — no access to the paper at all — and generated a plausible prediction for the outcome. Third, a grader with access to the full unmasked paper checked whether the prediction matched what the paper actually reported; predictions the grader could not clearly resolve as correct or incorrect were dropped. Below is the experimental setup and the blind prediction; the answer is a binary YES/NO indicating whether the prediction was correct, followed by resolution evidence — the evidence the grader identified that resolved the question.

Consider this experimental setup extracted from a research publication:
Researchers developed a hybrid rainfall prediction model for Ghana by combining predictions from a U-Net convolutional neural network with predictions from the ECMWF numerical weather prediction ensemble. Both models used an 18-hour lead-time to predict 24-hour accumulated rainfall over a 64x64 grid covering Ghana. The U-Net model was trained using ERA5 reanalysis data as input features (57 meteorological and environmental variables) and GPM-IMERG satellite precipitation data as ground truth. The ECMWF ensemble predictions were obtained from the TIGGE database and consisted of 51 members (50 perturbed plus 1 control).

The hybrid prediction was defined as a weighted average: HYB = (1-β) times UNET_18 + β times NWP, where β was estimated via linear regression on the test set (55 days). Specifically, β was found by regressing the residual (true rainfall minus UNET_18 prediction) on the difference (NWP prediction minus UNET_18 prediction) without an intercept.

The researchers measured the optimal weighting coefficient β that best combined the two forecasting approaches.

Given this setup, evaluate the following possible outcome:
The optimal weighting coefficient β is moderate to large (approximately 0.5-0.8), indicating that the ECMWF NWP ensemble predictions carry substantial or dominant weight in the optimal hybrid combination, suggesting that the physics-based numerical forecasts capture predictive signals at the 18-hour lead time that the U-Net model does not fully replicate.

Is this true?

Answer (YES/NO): YES